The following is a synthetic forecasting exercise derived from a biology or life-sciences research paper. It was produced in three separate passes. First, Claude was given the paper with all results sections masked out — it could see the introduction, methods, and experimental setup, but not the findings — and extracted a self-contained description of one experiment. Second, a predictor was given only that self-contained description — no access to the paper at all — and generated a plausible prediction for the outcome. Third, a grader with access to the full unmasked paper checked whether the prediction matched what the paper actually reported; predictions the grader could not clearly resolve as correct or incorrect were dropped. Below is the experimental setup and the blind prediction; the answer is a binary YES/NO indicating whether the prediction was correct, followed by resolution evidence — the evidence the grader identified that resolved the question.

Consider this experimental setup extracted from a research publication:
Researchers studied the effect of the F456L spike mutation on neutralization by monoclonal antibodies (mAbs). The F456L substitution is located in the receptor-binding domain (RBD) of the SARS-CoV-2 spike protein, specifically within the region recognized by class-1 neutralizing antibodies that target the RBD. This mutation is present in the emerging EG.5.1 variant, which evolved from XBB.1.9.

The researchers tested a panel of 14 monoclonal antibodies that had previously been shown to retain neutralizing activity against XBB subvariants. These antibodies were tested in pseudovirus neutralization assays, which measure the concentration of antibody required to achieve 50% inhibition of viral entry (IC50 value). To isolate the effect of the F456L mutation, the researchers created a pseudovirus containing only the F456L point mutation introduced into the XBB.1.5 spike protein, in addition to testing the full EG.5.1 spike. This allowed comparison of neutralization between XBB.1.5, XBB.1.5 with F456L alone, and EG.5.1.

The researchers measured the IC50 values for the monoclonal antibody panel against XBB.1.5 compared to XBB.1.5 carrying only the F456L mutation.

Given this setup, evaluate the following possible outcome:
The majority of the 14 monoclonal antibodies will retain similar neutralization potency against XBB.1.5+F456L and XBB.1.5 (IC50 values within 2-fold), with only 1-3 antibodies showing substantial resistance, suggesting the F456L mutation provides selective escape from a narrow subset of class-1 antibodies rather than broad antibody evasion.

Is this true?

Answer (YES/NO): NO